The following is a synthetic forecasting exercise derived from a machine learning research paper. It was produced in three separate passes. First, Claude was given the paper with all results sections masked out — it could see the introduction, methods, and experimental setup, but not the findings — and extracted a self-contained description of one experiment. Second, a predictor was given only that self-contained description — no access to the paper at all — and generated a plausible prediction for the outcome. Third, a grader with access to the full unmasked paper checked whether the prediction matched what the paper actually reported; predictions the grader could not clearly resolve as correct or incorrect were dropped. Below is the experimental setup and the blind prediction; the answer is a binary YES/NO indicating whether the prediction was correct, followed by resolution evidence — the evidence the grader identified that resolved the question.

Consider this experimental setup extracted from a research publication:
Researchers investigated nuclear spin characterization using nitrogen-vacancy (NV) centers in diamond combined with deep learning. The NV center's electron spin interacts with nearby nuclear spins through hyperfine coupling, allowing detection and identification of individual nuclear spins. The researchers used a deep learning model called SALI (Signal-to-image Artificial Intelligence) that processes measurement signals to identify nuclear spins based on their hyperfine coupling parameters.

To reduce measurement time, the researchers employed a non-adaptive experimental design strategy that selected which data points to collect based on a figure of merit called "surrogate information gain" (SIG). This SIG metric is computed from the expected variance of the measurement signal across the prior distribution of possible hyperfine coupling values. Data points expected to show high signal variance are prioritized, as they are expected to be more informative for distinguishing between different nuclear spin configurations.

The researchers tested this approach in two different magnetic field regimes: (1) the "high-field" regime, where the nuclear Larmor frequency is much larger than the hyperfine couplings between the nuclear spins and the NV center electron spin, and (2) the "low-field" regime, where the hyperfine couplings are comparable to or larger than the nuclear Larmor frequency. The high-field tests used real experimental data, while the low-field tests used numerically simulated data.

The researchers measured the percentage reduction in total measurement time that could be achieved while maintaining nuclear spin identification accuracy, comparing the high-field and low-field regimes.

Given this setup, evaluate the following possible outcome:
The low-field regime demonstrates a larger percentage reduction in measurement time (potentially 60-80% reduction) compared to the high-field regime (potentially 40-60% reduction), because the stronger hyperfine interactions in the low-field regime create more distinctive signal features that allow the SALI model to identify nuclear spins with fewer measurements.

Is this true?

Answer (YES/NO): NO